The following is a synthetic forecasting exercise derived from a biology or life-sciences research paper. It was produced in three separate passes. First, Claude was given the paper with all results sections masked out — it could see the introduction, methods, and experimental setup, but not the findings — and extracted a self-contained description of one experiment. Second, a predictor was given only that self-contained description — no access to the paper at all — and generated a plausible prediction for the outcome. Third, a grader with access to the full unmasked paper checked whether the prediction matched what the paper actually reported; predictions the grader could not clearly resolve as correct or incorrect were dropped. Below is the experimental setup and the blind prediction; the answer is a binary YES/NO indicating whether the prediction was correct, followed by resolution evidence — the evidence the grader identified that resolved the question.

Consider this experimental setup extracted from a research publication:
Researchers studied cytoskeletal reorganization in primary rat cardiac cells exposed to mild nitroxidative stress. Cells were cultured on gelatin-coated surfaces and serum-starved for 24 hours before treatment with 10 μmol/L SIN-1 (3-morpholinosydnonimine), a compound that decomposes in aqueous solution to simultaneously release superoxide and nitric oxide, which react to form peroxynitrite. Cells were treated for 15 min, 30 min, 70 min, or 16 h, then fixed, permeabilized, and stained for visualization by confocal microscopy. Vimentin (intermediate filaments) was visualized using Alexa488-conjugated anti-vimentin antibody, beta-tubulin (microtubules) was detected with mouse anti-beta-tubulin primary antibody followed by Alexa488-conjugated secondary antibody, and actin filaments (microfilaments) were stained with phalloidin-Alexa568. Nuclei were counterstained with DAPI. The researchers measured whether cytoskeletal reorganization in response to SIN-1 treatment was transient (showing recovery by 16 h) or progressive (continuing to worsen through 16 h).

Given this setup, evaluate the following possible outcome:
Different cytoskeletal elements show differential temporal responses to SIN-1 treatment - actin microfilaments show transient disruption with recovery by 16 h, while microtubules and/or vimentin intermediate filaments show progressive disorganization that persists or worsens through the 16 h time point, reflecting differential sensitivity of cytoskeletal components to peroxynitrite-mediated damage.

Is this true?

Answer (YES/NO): NO